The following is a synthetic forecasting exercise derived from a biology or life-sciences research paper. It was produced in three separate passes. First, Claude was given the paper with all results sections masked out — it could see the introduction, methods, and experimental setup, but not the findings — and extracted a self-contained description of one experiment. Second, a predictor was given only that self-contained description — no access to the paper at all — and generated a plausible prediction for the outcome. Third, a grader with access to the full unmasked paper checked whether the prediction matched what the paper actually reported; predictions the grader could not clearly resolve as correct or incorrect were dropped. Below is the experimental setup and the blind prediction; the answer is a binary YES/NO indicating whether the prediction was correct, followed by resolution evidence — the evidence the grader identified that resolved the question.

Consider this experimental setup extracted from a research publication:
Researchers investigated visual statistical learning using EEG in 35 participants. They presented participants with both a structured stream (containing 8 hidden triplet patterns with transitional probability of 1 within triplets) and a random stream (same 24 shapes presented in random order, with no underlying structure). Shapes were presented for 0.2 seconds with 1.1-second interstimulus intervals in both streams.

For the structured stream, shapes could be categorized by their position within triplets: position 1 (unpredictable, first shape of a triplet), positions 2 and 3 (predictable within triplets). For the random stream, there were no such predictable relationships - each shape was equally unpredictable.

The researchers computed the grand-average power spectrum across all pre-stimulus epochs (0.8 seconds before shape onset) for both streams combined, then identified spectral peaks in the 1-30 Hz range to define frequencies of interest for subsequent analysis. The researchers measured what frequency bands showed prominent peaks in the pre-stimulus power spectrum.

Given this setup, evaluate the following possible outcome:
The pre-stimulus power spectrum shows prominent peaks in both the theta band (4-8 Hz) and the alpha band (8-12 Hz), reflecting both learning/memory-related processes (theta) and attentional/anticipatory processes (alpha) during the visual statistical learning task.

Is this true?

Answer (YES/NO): NO